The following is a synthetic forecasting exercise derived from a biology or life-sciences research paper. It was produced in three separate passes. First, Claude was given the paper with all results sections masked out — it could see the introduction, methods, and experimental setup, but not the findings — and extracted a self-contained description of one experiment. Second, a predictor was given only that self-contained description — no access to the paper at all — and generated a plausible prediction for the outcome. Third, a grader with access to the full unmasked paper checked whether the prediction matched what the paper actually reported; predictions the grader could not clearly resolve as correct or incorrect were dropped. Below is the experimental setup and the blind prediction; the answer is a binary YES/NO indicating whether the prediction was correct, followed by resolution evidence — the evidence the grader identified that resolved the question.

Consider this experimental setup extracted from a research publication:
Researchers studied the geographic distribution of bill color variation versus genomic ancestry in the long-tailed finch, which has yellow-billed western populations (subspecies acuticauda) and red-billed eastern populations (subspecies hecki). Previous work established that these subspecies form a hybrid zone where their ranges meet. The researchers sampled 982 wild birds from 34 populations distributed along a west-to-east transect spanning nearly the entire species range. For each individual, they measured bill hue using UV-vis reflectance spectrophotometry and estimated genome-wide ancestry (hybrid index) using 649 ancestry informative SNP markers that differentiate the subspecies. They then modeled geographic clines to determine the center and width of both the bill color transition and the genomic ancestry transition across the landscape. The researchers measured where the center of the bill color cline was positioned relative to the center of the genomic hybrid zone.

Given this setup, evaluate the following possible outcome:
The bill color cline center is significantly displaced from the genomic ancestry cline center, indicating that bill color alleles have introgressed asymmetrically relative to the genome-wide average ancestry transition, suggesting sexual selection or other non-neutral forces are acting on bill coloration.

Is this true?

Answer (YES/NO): YES